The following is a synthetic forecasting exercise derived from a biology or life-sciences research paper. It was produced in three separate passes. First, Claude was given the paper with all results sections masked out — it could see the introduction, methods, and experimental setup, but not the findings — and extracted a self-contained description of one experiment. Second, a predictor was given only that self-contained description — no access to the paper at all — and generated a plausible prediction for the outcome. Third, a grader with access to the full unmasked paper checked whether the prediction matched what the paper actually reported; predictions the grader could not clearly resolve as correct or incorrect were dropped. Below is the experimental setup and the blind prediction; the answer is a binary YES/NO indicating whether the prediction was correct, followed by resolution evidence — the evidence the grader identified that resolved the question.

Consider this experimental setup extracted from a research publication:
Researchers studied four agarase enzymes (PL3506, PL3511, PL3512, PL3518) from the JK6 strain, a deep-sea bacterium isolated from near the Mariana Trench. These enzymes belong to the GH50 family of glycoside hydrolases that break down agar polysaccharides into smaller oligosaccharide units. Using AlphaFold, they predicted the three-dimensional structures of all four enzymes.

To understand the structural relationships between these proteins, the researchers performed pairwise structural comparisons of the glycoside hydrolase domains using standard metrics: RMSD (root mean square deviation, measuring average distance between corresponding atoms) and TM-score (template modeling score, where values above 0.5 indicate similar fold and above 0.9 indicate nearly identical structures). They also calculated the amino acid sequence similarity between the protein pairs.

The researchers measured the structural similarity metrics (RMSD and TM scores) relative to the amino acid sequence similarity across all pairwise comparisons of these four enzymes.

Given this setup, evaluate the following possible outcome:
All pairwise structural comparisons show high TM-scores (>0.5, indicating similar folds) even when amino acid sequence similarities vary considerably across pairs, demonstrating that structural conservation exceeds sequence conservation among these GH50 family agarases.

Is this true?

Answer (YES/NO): YES